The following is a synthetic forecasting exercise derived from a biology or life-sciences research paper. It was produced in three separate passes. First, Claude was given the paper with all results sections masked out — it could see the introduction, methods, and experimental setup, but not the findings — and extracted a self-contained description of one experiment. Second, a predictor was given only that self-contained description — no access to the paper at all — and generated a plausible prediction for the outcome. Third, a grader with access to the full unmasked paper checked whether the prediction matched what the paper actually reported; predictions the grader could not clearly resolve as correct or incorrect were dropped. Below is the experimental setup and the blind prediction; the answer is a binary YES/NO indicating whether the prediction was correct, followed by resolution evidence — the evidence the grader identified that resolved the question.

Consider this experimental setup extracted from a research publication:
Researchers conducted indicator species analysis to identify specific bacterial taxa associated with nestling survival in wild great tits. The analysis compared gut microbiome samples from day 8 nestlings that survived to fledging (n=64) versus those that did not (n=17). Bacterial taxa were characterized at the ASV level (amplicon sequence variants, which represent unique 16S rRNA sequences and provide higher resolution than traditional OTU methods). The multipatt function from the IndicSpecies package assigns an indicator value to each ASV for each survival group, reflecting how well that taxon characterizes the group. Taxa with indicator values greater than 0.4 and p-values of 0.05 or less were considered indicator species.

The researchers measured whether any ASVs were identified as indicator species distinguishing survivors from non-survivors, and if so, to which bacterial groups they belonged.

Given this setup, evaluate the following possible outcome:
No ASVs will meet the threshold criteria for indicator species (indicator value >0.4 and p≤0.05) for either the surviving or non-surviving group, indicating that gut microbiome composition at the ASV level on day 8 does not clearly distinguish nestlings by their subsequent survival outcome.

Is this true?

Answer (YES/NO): NO